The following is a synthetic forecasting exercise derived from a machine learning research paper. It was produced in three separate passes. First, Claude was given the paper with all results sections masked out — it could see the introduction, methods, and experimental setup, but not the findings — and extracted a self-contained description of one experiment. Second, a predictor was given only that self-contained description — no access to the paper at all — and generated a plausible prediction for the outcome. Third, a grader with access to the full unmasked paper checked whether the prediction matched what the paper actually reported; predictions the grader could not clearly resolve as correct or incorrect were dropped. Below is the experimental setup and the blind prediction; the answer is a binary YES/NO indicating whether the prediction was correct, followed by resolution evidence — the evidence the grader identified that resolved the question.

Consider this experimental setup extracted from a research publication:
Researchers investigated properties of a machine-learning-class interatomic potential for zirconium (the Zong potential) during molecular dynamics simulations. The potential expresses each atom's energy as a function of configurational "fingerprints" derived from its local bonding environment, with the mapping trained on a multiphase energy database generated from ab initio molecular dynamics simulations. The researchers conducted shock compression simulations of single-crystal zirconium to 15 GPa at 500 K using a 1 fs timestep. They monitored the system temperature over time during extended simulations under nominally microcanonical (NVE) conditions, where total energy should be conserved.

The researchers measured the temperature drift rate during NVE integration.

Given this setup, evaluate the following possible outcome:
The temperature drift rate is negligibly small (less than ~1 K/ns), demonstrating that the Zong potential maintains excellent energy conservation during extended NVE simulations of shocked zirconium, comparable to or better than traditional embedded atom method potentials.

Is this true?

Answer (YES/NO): NO